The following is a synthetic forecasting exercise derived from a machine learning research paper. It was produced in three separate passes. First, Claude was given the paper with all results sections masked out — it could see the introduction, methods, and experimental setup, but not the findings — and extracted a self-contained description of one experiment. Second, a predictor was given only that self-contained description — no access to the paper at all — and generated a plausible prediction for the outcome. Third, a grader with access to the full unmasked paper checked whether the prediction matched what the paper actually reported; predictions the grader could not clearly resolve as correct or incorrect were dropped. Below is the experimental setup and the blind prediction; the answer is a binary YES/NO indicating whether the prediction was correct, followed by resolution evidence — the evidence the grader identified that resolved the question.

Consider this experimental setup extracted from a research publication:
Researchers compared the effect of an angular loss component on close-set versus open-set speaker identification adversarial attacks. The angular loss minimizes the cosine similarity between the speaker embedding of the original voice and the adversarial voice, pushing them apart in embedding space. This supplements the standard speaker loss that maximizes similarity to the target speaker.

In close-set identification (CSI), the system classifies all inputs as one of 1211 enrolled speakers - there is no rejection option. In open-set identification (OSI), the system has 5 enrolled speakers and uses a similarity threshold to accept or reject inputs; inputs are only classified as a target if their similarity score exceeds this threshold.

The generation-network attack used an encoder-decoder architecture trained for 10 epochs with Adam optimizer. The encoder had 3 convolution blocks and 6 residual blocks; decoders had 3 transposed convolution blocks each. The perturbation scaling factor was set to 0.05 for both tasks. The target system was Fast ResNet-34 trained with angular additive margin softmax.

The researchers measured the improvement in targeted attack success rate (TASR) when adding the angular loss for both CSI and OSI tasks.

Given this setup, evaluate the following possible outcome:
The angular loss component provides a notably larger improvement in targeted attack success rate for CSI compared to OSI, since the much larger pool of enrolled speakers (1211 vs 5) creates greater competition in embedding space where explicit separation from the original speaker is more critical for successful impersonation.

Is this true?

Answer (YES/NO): NO